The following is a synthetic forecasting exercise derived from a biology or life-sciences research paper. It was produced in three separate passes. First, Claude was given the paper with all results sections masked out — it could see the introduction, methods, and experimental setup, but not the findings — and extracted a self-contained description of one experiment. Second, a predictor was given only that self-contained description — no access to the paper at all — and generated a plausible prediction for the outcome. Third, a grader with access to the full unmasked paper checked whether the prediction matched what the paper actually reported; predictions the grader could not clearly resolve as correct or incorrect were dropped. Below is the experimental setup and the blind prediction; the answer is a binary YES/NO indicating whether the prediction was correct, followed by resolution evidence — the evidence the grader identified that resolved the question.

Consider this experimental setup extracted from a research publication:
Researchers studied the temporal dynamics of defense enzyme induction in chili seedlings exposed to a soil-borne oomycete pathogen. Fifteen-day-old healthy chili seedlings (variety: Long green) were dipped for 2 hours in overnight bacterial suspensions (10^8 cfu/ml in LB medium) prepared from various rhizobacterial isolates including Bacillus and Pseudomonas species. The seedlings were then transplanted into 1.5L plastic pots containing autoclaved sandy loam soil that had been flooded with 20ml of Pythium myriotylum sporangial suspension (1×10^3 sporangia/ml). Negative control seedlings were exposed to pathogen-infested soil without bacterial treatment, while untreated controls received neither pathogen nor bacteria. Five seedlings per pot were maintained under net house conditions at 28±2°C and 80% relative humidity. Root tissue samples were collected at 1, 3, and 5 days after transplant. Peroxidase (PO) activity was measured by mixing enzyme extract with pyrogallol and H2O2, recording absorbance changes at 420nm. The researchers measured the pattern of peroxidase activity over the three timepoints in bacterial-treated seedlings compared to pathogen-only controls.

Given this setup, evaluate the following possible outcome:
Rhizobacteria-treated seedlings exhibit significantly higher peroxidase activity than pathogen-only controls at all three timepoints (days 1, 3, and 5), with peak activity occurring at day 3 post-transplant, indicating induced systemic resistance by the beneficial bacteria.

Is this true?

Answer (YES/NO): NO